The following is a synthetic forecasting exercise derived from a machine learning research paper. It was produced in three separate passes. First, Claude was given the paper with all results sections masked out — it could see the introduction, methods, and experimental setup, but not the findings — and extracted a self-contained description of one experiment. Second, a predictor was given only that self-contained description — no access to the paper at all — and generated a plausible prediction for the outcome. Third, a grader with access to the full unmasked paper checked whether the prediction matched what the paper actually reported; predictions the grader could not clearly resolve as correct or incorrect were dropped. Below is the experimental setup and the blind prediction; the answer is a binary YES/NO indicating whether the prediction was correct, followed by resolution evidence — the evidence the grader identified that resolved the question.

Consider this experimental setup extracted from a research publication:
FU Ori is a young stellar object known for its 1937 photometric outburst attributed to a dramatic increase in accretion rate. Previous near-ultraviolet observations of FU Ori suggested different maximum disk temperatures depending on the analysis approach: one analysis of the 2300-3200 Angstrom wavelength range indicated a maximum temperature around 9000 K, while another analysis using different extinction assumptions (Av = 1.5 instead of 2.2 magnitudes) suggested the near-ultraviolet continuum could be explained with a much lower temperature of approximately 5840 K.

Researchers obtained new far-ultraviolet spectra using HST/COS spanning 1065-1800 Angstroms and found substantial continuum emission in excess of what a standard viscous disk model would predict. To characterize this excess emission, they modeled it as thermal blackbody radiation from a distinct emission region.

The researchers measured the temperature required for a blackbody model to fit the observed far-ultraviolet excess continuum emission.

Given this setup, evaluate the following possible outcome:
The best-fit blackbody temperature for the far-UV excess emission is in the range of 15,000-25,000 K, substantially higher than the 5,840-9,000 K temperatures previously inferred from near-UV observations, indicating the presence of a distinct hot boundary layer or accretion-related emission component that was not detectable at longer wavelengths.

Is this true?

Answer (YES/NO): YES